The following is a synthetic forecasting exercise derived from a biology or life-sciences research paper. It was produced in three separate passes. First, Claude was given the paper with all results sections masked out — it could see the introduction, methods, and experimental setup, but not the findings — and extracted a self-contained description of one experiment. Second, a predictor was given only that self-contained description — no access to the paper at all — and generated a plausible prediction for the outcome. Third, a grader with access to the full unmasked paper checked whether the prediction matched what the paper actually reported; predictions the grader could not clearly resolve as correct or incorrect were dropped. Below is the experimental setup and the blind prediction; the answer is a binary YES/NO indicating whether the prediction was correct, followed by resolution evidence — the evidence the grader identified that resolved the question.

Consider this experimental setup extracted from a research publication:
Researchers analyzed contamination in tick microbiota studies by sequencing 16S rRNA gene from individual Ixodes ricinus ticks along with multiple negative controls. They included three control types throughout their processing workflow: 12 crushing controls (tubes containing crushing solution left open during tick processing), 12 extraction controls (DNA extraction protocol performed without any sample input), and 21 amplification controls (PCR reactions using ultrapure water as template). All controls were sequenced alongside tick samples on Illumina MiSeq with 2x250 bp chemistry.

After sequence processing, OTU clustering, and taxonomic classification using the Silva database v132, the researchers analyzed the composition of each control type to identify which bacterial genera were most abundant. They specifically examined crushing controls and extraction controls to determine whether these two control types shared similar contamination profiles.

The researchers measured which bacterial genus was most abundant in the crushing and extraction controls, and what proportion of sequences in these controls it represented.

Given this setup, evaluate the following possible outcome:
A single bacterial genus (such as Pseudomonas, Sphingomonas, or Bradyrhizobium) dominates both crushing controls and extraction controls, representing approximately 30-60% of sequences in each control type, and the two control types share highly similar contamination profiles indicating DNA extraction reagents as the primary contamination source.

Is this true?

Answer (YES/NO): NO